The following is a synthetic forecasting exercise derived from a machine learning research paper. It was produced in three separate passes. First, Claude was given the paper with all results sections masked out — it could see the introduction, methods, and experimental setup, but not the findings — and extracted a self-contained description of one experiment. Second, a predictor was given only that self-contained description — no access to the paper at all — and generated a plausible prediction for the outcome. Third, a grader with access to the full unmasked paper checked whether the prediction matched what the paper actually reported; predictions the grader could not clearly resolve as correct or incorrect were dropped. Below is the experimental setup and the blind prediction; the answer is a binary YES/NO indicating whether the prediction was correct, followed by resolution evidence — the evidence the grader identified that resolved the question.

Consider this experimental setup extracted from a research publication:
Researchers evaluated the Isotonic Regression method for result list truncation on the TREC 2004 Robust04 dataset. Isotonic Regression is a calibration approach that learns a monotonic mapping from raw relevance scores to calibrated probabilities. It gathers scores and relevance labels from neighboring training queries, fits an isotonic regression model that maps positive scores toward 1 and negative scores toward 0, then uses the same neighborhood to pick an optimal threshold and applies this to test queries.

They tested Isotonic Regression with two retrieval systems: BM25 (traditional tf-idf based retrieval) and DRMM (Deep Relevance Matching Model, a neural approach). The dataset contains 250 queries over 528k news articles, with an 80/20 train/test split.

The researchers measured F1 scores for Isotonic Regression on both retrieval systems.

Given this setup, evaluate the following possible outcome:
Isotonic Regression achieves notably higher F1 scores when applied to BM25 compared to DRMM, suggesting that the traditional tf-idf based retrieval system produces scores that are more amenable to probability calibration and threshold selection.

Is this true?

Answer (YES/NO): NO